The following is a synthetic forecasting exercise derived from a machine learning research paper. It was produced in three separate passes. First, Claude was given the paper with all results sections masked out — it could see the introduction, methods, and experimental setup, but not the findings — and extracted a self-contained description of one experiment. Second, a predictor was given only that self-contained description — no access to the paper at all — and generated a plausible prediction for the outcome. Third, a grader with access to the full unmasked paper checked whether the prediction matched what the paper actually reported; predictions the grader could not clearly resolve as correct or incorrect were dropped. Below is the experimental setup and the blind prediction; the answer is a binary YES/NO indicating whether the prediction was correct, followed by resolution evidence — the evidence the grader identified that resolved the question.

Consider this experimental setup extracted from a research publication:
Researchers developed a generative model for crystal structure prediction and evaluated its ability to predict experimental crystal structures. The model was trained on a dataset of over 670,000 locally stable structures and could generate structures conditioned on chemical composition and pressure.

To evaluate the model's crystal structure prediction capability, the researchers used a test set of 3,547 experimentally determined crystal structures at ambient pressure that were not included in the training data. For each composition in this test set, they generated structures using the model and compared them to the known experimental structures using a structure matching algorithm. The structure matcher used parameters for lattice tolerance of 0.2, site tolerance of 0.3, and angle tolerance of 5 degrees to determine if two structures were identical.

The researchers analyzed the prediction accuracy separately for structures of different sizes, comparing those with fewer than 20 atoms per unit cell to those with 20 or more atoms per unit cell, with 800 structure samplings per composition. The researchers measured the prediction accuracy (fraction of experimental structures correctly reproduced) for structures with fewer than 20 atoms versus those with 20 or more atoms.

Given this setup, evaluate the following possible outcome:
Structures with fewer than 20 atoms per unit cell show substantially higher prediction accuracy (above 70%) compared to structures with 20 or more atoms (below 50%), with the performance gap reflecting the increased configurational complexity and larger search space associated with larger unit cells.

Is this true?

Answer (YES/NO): NO